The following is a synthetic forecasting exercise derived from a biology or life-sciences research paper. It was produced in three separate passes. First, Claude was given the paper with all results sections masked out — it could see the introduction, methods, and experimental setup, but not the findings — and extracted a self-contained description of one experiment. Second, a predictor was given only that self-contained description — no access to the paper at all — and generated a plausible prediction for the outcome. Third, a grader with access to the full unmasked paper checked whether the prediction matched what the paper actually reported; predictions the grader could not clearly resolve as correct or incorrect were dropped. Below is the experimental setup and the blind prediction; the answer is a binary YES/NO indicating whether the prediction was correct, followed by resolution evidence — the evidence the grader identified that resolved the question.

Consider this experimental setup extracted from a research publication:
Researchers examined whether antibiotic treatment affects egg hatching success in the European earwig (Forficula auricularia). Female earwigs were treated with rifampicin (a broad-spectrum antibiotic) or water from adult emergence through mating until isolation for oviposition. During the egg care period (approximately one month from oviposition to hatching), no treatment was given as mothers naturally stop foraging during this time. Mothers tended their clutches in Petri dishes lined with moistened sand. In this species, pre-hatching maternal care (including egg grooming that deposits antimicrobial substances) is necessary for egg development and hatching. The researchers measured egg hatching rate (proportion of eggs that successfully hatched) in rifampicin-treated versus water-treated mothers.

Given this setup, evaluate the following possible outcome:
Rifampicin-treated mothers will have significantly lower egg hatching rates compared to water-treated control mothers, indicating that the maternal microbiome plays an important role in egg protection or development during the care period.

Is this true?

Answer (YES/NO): NO